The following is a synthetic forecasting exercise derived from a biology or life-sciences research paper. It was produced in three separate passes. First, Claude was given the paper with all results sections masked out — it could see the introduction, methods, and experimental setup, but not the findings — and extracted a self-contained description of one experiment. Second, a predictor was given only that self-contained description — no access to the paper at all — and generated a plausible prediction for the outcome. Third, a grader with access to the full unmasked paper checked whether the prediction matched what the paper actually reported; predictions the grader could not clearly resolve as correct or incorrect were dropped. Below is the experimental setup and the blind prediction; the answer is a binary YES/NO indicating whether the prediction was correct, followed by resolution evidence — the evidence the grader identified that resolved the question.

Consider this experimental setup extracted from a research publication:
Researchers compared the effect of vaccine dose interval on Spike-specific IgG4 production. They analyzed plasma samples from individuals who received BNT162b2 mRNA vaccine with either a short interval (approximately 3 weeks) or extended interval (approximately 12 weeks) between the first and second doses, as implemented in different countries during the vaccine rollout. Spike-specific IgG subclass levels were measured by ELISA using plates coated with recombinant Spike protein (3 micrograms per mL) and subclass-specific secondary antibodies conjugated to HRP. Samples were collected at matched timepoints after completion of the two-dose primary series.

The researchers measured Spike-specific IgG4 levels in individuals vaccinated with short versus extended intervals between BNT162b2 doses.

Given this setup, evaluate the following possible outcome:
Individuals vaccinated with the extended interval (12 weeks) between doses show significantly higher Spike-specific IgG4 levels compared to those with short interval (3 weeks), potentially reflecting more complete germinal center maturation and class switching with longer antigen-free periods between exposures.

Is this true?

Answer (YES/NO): YES